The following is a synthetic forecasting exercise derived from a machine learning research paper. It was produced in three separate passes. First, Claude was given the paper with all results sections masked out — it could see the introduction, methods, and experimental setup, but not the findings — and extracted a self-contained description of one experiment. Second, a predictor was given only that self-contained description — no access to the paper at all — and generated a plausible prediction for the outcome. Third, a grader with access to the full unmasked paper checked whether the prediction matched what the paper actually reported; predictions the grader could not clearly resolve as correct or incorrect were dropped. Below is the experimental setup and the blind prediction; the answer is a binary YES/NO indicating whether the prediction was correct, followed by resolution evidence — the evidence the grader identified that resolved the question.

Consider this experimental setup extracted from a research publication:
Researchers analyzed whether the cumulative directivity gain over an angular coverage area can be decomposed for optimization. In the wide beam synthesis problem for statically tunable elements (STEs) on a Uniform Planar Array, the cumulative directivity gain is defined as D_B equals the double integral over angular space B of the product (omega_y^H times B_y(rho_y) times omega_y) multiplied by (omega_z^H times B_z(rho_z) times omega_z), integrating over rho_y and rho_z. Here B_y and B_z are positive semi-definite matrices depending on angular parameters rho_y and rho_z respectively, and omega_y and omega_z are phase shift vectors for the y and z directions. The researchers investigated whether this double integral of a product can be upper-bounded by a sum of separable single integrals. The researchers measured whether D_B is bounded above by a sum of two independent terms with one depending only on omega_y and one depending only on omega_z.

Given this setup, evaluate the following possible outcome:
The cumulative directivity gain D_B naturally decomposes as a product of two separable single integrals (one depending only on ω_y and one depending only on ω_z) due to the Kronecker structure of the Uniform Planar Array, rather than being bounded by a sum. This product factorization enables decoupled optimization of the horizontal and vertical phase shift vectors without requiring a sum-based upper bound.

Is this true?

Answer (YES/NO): NO